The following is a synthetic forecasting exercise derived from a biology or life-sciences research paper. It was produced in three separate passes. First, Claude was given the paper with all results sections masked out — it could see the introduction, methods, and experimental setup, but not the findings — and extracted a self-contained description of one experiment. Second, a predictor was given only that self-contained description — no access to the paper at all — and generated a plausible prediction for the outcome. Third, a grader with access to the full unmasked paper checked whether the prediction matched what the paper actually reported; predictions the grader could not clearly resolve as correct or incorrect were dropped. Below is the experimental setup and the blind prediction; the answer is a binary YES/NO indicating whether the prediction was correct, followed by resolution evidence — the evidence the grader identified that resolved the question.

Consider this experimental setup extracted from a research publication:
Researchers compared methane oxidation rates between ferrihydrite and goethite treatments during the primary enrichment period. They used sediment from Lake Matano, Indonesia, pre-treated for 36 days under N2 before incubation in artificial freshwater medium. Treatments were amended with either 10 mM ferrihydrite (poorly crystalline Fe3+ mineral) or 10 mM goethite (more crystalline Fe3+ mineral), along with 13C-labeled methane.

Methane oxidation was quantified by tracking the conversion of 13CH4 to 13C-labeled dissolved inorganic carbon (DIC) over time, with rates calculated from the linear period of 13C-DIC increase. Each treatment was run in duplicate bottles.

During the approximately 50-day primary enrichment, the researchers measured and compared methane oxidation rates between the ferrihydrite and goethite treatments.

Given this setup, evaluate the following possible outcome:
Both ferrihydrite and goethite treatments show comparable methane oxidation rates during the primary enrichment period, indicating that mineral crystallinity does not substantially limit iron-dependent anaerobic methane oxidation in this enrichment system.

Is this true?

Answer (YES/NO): NO